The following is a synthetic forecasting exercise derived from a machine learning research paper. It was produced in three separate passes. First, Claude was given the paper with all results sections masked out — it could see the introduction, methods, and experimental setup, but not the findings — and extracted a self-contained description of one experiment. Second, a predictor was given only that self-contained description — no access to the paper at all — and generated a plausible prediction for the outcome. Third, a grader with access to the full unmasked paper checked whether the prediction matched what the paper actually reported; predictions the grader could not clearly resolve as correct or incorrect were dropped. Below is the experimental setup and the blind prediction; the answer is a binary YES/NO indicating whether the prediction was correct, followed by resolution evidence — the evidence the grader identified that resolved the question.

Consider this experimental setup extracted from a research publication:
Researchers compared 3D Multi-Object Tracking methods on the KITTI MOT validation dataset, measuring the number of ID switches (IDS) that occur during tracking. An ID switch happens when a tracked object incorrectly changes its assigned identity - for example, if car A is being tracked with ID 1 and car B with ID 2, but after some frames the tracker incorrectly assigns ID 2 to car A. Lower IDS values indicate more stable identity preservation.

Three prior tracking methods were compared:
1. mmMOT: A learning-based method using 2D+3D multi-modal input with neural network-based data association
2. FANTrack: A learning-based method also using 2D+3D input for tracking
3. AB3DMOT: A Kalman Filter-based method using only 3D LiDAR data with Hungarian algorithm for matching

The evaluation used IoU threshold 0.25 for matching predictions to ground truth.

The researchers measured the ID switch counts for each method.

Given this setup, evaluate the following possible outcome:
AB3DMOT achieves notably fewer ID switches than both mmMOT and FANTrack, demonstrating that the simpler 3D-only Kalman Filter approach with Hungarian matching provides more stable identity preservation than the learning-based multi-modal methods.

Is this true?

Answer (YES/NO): YES